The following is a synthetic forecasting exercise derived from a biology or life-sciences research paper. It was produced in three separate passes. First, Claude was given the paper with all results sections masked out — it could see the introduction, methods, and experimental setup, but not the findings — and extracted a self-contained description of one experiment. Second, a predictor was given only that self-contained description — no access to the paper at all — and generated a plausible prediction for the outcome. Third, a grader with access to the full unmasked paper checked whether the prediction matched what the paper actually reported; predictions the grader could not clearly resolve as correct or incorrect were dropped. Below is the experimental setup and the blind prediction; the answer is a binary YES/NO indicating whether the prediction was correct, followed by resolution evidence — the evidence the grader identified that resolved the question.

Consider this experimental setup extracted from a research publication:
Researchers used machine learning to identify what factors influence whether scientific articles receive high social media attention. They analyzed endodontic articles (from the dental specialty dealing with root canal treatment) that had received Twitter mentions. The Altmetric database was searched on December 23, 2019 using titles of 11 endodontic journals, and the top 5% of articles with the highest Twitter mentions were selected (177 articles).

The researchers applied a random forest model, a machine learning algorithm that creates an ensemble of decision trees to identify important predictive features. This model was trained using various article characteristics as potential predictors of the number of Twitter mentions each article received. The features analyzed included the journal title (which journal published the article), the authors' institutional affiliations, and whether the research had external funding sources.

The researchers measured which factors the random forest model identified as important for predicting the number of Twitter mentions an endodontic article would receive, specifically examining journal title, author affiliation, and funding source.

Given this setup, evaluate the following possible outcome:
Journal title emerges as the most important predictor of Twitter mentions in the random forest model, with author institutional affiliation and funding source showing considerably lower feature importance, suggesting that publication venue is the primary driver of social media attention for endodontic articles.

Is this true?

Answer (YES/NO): NO